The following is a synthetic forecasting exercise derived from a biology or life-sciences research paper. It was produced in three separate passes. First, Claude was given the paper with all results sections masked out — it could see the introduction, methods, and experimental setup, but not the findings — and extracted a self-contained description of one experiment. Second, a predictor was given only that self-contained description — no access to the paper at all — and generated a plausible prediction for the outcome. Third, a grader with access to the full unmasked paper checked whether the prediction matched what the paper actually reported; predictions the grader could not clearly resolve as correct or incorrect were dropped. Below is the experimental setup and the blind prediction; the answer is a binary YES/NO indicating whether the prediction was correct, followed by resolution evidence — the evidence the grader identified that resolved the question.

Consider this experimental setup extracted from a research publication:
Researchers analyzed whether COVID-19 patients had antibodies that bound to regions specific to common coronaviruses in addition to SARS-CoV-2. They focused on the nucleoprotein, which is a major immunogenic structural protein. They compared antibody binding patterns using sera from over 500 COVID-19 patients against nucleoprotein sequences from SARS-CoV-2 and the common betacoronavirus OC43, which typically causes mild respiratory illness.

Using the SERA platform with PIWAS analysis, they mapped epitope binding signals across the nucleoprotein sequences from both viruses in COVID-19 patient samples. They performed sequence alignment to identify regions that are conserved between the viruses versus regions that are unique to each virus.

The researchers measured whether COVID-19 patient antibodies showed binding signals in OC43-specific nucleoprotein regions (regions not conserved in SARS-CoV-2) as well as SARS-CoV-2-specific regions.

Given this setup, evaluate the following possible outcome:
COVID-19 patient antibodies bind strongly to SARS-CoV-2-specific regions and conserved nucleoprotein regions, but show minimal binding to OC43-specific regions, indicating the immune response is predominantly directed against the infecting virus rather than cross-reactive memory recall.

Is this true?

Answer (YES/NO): NO